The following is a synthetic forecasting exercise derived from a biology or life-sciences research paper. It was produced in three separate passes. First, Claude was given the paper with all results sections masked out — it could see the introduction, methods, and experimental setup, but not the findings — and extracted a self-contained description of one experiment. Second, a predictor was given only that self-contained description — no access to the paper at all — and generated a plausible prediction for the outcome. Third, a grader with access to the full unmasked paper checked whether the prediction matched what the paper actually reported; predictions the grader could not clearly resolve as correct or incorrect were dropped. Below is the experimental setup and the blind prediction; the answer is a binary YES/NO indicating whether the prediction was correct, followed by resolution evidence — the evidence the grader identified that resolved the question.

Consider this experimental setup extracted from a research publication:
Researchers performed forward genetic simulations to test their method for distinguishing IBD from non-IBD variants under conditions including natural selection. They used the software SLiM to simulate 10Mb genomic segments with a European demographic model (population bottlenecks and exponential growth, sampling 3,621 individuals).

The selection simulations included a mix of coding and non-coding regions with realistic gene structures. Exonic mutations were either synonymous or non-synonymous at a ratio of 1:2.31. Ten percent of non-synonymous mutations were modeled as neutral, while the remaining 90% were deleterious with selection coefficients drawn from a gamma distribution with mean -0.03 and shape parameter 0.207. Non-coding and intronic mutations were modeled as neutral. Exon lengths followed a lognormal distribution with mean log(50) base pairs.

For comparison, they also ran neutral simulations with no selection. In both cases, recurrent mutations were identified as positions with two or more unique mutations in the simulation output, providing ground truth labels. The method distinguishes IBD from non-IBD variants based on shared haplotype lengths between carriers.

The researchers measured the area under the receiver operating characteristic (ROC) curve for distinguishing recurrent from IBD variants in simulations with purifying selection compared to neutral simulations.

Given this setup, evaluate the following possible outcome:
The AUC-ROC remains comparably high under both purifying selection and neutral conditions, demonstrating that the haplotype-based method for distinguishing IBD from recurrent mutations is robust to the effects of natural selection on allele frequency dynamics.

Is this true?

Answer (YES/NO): YES